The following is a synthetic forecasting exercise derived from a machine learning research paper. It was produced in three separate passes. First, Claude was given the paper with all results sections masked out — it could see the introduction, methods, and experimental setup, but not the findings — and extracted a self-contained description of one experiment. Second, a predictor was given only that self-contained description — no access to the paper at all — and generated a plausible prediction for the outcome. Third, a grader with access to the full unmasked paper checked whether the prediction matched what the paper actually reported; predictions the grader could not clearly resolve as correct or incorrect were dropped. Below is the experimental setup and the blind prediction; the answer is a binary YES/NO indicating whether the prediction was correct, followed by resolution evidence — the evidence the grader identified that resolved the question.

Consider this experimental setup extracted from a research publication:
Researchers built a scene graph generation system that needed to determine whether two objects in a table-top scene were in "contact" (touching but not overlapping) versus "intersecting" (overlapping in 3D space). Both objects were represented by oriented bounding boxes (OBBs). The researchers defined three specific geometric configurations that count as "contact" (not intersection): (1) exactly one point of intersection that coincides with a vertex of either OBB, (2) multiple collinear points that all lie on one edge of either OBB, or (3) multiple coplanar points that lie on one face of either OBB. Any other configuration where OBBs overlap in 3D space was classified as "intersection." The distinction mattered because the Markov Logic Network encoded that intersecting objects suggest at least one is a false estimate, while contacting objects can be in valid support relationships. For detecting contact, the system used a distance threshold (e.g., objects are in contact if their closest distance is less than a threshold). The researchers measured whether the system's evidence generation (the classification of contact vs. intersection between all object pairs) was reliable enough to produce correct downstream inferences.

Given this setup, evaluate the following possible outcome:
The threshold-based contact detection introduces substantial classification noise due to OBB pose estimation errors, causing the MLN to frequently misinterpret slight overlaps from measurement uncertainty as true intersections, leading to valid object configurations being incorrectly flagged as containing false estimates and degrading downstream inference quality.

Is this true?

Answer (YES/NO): NO